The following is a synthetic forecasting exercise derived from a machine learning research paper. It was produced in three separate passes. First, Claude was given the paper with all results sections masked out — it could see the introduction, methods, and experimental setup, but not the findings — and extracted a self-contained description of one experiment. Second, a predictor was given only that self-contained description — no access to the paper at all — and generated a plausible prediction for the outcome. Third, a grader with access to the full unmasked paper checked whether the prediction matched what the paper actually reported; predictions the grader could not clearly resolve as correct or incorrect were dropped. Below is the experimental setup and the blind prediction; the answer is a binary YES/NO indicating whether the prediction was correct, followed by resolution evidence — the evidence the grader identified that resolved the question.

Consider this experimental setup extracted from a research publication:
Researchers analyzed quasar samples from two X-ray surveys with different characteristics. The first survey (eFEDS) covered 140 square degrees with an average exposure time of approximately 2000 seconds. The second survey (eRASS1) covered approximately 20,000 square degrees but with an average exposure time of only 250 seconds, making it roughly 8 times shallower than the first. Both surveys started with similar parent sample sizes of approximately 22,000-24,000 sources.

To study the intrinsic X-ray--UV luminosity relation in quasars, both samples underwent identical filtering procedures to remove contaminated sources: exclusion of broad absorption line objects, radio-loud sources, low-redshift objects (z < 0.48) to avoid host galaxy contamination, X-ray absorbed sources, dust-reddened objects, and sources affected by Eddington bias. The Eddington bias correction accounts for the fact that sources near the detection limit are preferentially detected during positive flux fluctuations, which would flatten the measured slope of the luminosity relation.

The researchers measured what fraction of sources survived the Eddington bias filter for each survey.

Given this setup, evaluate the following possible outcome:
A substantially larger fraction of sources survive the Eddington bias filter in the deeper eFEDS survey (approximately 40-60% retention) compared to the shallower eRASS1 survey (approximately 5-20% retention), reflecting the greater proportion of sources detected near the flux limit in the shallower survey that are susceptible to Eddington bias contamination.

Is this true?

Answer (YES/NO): NO